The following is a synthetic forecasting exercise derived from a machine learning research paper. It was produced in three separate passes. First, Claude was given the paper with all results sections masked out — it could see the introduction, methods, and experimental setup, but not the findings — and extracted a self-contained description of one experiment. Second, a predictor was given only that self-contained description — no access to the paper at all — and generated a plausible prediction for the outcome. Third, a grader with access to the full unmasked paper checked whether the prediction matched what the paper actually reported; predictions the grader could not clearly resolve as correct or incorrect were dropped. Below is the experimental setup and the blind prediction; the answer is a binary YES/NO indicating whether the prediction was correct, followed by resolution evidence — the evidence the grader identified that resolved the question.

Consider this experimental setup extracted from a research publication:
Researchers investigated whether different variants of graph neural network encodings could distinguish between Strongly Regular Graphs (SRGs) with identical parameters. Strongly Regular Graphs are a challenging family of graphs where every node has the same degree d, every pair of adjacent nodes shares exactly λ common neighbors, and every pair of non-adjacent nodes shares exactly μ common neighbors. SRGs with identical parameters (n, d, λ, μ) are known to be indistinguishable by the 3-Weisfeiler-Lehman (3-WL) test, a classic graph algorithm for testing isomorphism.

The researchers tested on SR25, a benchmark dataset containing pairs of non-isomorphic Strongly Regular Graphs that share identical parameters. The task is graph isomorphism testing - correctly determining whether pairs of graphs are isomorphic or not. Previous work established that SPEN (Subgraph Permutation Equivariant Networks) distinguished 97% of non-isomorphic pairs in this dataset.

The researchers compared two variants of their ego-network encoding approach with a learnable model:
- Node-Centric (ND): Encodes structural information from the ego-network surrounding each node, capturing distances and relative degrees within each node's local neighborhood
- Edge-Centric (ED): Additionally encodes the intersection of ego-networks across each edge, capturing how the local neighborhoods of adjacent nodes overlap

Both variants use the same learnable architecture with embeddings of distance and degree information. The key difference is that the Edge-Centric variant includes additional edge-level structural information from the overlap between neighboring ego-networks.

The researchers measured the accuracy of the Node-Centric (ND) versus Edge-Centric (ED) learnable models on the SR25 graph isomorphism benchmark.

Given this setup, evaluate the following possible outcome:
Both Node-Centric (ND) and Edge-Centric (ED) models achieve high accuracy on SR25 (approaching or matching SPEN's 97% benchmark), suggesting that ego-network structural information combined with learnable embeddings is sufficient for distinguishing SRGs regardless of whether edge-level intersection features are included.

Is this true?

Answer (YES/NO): NO